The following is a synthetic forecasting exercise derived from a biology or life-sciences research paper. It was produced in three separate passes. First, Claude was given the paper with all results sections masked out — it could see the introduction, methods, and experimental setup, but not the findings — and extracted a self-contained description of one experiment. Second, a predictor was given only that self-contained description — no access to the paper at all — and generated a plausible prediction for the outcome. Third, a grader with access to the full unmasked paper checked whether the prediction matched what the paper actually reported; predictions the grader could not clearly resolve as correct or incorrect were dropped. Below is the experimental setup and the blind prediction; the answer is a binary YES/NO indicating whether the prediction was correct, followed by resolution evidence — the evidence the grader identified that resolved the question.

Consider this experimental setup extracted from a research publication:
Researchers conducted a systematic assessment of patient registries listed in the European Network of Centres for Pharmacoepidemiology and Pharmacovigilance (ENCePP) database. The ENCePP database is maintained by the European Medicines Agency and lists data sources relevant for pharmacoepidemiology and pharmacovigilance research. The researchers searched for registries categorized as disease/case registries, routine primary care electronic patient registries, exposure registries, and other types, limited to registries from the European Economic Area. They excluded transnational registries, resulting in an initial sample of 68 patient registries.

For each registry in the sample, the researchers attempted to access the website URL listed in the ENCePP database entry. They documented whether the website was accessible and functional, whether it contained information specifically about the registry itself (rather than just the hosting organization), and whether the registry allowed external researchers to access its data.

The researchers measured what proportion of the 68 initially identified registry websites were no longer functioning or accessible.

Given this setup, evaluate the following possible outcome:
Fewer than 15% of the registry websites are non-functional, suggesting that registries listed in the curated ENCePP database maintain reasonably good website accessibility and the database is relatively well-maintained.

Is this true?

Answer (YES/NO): NO